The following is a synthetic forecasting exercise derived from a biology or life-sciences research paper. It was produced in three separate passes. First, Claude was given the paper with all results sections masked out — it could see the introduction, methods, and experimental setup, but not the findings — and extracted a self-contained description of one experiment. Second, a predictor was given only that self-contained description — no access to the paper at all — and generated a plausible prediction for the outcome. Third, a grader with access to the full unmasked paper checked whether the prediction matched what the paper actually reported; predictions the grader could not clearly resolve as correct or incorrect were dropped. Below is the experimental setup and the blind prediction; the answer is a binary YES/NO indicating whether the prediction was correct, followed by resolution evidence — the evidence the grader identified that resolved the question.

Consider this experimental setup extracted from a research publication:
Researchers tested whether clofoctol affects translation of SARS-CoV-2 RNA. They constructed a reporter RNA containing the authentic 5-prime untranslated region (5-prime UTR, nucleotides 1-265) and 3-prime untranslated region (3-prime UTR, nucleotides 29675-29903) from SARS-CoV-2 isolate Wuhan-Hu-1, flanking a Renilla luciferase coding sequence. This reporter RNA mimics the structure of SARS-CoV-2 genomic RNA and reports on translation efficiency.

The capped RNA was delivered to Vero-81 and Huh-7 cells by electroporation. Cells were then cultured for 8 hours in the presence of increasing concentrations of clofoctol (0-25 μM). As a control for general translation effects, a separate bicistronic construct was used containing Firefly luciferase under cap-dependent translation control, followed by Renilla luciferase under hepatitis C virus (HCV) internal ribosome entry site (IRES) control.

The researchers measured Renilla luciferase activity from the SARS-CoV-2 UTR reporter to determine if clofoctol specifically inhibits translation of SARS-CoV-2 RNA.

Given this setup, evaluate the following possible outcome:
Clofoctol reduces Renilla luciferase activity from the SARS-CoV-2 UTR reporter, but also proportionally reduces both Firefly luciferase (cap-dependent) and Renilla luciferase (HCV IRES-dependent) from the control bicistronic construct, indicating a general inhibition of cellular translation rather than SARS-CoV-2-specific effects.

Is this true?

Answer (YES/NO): NO